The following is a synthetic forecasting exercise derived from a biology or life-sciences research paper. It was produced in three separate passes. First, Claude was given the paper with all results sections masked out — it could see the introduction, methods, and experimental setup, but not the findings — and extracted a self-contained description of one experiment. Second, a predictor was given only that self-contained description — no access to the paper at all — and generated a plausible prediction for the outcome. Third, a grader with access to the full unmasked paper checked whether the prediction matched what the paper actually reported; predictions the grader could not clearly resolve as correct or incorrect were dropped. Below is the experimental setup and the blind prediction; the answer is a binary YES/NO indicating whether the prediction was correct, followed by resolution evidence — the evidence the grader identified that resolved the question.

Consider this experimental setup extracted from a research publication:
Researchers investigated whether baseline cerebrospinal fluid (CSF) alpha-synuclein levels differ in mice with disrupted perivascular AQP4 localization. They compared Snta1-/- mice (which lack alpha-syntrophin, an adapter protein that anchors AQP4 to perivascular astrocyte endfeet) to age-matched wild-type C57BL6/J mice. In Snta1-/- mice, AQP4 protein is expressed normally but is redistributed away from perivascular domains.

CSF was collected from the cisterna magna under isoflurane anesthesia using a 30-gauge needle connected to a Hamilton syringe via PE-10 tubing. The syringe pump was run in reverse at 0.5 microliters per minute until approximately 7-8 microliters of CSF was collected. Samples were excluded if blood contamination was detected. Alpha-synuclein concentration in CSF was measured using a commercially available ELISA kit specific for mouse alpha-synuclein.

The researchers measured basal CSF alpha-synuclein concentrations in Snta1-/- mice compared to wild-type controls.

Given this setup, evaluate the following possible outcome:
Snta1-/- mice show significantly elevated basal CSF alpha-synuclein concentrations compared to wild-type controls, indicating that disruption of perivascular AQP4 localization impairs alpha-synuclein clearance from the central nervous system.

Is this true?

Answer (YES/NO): NO